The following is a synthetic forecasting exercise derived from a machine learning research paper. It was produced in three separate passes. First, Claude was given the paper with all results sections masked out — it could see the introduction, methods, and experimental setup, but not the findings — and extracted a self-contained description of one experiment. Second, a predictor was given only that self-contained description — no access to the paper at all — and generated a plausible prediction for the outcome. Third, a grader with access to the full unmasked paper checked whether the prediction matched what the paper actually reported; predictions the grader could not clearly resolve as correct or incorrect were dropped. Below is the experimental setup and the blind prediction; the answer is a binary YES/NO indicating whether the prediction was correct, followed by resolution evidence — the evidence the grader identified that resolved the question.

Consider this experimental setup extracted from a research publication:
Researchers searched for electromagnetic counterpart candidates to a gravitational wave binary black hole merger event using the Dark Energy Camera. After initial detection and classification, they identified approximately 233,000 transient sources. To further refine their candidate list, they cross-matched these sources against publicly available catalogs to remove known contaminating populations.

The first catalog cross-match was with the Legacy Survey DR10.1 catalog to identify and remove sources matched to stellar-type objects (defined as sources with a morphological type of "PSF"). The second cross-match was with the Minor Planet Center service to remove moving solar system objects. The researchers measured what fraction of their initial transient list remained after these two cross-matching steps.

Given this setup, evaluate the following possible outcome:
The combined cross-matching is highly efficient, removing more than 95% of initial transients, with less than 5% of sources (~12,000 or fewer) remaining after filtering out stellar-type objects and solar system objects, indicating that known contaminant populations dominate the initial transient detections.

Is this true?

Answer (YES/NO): NO